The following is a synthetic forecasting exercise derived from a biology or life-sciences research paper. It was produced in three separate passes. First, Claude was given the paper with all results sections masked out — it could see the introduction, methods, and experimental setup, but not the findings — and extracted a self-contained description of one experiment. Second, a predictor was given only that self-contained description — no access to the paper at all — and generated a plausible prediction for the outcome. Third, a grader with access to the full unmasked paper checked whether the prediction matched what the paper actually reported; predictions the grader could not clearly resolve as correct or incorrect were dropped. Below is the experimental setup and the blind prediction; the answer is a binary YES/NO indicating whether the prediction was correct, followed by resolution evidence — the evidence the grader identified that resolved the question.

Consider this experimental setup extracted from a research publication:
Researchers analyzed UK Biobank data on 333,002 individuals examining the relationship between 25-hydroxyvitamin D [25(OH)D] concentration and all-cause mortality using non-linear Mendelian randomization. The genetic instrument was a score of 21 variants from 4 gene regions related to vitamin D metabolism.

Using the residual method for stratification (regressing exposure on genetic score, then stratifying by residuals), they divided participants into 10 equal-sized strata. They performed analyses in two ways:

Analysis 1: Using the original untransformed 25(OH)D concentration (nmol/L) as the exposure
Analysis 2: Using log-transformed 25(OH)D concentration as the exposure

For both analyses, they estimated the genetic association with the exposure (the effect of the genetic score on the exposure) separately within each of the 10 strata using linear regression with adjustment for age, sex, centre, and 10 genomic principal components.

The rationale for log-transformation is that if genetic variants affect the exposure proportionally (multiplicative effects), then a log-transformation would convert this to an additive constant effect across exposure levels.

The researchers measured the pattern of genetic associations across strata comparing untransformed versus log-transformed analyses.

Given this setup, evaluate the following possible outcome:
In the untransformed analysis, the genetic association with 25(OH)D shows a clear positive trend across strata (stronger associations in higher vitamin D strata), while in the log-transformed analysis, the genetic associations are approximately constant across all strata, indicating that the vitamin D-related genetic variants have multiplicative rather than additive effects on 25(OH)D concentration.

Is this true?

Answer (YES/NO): NO